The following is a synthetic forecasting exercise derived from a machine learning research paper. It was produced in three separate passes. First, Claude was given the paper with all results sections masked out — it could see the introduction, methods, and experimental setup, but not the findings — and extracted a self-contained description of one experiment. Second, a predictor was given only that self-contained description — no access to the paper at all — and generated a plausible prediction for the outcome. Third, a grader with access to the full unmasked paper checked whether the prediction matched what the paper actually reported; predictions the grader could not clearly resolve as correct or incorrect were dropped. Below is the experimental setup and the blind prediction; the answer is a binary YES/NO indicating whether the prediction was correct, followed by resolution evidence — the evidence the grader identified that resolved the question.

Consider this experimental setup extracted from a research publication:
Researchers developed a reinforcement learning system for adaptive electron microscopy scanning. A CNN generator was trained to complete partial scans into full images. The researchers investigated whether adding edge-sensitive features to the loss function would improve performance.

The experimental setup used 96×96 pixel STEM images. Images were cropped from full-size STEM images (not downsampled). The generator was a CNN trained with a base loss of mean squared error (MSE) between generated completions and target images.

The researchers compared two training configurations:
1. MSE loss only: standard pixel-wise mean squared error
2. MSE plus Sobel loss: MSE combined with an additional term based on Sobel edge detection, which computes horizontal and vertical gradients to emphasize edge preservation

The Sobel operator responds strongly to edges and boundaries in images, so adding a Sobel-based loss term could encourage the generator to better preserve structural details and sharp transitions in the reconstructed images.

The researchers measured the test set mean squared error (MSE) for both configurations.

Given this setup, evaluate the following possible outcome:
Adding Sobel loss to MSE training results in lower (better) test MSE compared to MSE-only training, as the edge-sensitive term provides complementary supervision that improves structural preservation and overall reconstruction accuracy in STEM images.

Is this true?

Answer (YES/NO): NO